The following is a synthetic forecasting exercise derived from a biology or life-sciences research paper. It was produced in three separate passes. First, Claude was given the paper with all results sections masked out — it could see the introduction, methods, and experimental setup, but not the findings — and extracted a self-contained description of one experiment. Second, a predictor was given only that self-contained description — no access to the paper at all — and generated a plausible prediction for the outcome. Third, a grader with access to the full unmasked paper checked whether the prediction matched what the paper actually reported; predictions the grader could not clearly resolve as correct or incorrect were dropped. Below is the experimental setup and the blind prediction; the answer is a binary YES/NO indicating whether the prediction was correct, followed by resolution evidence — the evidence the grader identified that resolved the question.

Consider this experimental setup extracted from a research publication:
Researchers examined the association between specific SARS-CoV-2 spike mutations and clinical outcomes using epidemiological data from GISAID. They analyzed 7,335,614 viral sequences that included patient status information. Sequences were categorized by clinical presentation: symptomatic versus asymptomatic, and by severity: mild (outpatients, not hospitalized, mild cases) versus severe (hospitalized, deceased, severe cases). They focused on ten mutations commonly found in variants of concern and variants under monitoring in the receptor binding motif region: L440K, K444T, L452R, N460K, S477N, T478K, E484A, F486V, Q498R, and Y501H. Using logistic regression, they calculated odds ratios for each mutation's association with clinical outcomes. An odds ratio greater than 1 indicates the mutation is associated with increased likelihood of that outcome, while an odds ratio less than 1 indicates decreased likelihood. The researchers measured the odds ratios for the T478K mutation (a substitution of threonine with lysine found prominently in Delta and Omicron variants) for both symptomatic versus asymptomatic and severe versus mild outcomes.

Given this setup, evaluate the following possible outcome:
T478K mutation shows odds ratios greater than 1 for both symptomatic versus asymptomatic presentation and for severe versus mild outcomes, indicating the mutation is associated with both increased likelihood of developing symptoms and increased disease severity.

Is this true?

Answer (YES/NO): NO